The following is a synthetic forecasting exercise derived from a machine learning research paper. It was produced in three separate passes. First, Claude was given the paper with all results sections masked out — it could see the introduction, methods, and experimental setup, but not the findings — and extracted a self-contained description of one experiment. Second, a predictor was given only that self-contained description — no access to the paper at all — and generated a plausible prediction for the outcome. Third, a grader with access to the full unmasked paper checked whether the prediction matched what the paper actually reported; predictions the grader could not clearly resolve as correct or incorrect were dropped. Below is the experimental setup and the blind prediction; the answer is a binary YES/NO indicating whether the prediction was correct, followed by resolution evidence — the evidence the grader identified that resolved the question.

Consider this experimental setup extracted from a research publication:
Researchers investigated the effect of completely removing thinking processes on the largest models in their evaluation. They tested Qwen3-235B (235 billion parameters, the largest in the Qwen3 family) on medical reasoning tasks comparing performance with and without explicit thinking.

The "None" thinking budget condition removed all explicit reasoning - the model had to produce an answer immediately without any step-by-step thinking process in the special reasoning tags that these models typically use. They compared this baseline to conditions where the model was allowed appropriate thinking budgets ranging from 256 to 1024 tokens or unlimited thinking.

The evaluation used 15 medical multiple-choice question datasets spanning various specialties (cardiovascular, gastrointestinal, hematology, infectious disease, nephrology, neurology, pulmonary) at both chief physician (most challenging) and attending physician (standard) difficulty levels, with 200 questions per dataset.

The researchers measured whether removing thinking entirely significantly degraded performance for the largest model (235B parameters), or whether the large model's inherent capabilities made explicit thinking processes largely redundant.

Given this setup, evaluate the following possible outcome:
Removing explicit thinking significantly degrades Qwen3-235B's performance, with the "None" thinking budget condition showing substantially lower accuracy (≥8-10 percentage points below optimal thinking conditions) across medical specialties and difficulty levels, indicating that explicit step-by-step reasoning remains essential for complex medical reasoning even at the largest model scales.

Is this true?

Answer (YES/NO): NO